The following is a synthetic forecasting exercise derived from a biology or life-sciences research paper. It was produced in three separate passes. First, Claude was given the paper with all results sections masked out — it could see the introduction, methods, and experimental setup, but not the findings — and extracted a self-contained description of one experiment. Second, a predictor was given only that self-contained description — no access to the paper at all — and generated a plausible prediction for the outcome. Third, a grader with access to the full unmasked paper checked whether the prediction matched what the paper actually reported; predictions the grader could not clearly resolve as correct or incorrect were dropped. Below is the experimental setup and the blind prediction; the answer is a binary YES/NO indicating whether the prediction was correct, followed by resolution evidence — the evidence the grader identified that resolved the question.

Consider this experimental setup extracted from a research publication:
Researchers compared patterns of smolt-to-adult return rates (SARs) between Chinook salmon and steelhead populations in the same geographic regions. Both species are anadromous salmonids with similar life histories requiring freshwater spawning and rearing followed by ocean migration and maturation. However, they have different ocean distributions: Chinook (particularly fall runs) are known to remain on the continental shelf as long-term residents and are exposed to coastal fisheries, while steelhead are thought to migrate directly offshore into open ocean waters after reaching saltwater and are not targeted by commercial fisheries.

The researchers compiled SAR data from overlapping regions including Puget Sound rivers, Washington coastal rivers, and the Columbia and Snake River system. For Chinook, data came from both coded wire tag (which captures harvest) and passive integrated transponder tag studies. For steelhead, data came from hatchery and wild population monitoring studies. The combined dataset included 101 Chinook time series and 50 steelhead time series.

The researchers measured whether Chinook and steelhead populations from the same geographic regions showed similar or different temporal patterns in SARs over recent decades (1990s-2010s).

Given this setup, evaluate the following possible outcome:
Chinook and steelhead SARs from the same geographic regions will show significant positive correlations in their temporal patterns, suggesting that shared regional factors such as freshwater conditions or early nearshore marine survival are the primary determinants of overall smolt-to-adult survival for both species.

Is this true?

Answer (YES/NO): NO